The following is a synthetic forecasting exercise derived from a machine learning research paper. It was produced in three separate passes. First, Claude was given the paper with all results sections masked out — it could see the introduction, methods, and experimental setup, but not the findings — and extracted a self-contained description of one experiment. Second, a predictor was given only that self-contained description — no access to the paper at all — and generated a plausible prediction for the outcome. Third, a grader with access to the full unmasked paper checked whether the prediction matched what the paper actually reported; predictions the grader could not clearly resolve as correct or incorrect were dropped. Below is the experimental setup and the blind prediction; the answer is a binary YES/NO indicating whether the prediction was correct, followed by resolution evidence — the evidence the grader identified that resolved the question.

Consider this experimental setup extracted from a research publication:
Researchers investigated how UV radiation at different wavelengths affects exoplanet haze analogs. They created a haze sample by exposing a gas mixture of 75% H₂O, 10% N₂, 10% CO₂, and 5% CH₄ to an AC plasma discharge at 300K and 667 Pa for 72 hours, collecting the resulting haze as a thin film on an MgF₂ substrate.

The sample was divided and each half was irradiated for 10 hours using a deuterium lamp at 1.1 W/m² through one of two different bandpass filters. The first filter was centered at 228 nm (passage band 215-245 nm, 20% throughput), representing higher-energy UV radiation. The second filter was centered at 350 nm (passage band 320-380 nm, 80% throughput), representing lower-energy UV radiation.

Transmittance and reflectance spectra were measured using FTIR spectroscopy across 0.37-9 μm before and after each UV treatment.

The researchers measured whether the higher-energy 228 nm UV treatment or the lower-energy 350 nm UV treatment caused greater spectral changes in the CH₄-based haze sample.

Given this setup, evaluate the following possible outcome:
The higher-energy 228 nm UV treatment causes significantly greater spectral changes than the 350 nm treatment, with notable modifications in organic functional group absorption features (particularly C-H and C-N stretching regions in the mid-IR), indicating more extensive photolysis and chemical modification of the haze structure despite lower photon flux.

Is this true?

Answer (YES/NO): YES